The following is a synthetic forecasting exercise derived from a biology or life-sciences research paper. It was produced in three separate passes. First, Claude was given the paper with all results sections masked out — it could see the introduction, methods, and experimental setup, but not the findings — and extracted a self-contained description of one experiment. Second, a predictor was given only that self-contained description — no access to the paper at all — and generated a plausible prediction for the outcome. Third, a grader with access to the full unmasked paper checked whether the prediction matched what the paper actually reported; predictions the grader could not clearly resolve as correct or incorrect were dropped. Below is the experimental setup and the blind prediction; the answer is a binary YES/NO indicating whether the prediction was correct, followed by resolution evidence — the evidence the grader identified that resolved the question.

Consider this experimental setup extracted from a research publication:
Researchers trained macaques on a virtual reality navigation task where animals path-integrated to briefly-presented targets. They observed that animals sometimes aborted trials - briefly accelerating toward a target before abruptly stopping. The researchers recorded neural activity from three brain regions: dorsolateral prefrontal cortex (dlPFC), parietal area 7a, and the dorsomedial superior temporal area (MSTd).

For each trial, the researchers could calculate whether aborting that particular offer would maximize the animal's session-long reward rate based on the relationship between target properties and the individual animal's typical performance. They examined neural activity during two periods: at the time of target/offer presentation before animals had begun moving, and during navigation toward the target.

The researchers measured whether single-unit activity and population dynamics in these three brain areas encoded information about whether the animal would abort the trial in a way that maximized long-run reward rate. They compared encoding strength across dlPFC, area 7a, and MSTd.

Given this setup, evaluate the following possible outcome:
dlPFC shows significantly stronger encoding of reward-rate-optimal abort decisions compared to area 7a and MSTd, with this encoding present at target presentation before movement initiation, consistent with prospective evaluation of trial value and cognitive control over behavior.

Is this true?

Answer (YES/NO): YES